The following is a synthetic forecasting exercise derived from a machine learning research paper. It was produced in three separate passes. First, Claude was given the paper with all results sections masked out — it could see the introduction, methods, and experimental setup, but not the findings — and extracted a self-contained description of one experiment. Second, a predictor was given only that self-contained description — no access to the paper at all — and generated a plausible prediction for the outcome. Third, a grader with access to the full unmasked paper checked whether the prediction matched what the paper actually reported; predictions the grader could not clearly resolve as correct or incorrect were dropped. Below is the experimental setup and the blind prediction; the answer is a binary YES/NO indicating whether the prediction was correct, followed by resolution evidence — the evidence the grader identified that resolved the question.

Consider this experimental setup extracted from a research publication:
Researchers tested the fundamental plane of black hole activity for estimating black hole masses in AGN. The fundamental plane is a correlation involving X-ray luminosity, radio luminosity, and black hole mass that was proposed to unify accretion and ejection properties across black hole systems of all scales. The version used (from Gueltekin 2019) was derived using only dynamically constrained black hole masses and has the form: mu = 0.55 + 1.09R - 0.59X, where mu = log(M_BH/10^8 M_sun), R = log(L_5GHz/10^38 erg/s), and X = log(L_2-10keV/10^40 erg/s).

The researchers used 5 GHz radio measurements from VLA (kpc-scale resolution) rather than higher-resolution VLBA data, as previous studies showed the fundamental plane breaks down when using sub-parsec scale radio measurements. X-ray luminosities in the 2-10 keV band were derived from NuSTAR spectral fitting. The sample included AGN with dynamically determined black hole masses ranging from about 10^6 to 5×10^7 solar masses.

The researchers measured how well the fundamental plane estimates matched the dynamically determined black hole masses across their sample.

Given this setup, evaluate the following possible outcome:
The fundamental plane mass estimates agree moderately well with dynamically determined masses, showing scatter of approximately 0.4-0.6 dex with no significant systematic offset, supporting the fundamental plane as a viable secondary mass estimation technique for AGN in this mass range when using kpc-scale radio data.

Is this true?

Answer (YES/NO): NO